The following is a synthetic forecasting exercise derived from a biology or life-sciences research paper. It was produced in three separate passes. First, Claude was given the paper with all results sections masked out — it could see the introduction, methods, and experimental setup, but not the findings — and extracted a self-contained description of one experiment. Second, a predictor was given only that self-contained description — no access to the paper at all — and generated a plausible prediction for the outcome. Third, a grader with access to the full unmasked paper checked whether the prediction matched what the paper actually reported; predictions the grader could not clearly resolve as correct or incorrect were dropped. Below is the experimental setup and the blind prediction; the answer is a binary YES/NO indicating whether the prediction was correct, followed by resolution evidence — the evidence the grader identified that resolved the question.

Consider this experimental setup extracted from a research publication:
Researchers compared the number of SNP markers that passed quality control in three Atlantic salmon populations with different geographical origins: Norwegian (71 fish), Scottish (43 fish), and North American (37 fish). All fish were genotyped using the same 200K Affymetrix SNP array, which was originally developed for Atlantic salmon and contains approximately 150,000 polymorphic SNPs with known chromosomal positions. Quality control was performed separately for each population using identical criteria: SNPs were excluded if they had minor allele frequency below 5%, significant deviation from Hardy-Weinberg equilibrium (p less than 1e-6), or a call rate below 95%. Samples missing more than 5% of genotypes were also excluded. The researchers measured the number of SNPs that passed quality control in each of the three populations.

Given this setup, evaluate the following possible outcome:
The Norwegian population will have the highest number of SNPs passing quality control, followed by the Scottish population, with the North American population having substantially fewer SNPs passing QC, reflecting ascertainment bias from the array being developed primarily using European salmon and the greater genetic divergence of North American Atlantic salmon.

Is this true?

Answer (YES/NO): YES